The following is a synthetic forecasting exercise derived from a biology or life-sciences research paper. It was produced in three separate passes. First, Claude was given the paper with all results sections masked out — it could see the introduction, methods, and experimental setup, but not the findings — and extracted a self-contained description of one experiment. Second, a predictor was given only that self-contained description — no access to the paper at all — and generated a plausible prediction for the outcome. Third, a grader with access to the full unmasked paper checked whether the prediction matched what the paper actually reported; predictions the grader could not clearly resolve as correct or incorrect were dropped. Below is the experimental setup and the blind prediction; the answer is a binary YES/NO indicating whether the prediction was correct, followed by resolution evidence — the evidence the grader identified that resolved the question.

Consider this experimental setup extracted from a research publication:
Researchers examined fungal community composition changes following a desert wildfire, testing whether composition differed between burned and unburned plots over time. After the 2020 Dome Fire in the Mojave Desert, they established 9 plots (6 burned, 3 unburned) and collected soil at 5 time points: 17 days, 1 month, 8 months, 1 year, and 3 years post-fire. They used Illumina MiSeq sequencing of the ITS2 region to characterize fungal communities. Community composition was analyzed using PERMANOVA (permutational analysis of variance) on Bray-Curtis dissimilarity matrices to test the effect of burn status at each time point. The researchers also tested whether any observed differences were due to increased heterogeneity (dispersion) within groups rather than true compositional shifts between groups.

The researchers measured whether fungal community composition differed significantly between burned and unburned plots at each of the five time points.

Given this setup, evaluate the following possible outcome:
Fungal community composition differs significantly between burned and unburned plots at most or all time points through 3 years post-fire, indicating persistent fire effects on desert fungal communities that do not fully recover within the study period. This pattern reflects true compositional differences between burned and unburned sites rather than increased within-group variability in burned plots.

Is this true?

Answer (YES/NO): YES